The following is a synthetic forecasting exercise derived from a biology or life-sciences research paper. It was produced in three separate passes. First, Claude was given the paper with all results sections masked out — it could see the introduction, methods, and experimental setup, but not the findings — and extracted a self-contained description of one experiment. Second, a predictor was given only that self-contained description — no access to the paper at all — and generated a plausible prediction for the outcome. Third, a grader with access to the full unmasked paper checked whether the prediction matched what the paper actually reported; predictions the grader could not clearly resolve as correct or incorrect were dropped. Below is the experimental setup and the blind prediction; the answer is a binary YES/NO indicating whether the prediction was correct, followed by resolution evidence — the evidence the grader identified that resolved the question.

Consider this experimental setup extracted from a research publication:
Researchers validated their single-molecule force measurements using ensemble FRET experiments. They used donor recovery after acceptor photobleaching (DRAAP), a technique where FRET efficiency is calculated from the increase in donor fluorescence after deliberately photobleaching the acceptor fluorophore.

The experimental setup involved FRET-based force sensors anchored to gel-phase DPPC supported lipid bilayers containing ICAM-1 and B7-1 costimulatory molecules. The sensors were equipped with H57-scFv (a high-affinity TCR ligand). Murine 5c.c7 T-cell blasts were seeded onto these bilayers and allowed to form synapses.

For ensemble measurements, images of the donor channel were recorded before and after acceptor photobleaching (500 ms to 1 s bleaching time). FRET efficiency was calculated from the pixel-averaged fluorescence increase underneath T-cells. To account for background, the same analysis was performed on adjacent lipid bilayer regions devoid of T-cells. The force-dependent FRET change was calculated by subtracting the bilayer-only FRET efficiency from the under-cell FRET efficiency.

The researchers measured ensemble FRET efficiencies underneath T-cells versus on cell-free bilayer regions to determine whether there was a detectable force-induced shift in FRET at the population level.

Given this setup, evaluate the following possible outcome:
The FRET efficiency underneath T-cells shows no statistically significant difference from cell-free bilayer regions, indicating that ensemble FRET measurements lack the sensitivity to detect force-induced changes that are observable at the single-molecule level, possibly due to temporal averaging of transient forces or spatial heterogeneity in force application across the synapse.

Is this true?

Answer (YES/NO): NO